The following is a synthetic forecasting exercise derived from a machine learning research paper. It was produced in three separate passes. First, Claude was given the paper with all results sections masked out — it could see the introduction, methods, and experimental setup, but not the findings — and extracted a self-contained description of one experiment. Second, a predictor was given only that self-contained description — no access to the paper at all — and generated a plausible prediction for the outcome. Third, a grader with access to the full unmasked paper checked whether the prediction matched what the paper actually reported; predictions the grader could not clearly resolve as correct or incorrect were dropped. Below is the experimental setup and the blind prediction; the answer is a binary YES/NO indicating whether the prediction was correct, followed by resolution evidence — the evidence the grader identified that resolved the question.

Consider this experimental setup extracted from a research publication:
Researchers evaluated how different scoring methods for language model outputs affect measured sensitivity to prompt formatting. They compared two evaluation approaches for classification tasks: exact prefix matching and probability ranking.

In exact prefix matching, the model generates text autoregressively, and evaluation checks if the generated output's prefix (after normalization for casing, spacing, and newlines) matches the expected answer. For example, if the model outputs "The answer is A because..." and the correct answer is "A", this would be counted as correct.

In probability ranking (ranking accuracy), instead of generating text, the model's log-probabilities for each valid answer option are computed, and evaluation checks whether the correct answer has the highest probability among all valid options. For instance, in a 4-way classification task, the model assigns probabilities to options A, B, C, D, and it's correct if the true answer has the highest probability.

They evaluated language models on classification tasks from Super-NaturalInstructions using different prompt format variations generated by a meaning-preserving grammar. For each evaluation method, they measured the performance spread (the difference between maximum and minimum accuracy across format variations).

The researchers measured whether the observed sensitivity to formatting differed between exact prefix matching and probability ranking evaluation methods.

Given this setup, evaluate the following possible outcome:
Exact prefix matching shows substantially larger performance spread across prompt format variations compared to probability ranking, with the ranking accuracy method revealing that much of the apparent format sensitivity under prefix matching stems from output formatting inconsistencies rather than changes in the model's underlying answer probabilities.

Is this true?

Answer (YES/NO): NO